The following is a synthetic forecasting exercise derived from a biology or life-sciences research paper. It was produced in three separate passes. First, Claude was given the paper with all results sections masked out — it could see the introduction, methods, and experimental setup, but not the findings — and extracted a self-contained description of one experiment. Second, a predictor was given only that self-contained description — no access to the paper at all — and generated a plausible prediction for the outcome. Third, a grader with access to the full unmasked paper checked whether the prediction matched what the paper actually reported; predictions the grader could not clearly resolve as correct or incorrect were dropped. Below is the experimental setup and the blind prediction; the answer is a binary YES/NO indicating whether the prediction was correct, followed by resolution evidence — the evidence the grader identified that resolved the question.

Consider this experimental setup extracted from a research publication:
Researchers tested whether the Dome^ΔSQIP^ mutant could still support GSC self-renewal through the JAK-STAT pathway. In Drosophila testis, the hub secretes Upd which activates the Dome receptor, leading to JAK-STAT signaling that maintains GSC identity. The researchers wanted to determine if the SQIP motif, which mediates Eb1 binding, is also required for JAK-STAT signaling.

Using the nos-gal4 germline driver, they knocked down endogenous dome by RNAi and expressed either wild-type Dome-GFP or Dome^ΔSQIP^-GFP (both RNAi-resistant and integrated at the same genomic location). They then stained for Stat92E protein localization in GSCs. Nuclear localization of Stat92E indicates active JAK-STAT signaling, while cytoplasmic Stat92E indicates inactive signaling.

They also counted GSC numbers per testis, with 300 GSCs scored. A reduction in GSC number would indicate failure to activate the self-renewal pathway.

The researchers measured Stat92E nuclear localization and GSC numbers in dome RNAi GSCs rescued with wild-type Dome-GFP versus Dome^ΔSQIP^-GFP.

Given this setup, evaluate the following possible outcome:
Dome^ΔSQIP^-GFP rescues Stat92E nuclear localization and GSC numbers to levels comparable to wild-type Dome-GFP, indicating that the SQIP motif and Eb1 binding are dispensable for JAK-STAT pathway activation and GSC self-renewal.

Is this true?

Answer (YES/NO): YES